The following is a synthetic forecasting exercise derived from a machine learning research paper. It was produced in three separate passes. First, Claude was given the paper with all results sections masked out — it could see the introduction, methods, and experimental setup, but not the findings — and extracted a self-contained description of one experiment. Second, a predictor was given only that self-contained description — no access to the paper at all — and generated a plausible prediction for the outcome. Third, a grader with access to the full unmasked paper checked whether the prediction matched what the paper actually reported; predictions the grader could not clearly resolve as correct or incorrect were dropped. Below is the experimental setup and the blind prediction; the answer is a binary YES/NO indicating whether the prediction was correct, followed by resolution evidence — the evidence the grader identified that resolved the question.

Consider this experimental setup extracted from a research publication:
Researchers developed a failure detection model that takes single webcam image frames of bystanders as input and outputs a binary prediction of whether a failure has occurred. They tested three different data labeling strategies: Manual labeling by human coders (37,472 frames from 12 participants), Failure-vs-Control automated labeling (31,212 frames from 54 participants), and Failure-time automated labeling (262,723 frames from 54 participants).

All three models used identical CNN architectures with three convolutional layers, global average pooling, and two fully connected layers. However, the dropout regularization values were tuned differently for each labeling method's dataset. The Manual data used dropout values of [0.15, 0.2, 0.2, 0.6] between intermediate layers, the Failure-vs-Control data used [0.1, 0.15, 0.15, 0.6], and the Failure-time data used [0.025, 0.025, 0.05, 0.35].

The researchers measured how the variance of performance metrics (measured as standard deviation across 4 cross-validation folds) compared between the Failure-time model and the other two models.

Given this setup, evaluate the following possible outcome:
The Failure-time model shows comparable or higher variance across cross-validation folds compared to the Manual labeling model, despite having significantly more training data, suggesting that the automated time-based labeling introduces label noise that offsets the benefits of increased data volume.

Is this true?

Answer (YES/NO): NO